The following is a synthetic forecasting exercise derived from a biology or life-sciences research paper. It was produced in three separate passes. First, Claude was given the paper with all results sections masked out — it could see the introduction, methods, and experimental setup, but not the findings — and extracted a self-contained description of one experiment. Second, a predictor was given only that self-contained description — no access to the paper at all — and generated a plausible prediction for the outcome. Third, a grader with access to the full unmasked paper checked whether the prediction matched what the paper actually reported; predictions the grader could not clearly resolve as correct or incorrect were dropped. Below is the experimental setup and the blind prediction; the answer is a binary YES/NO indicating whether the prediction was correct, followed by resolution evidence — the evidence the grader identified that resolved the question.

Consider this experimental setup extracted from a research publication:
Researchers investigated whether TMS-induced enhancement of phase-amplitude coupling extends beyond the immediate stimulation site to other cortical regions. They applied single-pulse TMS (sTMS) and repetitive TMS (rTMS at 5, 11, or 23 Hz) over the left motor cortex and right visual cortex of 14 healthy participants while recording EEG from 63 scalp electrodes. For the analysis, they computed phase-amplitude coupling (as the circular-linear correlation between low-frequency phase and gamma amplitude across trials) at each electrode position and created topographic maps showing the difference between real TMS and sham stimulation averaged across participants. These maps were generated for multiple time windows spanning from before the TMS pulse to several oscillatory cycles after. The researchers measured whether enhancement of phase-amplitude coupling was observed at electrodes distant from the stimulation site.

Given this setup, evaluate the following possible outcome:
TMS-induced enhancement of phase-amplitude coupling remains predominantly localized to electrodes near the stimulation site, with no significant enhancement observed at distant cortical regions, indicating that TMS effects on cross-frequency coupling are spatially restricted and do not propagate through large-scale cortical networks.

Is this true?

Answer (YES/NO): NO